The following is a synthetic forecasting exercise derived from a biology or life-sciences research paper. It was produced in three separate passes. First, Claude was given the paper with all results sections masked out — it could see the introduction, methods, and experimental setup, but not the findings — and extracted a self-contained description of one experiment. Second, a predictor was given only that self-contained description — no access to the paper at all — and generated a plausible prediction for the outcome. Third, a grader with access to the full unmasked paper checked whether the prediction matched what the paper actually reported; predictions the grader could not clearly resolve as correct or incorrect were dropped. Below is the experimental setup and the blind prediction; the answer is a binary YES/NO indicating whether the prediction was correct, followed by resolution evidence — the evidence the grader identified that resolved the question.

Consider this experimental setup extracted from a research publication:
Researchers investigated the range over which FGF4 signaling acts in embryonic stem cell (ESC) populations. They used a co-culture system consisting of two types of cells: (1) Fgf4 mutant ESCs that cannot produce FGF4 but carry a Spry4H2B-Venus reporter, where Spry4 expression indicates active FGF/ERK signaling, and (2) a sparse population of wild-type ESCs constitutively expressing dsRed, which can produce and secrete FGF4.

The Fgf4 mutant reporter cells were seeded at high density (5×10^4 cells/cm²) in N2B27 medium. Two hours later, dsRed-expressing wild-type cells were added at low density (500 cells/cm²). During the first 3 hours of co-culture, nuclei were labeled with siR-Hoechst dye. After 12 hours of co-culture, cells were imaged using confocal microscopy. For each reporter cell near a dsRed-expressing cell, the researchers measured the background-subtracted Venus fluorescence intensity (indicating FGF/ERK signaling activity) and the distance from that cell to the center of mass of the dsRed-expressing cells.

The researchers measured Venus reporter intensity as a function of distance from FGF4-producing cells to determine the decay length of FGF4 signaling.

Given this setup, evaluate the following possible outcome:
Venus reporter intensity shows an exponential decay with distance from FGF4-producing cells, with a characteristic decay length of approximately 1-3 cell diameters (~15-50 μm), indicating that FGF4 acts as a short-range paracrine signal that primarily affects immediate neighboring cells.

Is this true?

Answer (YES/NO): NO